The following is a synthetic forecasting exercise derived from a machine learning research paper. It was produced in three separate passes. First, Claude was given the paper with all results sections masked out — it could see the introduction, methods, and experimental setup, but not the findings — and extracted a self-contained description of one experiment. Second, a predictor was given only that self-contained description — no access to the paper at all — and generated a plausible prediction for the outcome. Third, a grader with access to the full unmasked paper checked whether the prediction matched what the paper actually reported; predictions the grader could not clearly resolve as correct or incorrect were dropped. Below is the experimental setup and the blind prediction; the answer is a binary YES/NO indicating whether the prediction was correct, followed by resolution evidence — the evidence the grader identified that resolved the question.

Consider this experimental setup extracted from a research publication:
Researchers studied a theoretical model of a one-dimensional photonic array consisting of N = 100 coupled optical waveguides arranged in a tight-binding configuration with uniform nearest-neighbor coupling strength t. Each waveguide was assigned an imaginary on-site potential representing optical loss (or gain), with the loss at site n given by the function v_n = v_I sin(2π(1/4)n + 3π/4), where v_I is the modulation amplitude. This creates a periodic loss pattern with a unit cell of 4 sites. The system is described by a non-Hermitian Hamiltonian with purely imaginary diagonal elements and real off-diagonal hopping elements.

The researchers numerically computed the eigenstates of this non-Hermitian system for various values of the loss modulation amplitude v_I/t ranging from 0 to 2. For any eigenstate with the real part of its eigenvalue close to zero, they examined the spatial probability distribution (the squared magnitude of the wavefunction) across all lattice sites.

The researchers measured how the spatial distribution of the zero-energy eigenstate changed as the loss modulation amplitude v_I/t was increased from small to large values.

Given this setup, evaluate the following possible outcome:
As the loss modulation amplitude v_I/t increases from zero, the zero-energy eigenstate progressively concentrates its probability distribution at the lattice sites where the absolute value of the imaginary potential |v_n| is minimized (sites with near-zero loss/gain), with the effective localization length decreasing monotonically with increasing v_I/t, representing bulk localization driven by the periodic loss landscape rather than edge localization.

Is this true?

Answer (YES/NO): NO